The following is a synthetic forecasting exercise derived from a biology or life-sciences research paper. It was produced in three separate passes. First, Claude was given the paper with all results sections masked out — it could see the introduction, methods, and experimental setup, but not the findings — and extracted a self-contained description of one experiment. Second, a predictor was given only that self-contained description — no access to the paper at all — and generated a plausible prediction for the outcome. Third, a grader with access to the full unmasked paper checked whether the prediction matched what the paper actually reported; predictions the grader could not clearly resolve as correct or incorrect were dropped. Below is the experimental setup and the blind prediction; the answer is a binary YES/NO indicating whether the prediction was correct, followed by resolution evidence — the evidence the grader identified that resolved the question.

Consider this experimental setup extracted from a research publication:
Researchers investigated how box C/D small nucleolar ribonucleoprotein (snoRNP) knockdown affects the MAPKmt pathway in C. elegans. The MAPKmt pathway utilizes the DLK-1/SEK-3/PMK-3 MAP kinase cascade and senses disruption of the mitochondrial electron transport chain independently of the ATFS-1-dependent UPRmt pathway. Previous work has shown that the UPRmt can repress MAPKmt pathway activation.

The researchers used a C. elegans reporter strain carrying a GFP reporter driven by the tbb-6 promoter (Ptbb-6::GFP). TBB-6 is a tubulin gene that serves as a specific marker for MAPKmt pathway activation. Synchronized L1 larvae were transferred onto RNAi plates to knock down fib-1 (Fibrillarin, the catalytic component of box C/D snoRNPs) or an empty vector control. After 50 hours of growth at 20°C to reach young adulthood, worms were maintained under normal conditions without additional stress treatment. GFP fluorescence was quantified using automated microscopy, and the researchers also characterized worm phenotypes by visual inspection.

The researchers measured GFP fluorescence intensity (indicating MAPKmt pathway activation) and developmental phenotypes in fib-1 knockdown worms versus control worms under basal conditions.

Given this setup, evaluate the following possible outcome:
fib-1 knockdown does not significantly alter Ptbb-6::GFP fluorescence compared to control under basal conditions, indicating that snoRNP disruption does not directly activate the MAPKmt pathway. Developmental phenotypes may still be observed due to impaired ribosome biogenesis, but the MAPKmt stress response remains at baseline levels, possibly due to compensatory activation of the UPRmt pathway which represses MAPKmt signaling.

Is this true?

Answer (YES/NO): NO